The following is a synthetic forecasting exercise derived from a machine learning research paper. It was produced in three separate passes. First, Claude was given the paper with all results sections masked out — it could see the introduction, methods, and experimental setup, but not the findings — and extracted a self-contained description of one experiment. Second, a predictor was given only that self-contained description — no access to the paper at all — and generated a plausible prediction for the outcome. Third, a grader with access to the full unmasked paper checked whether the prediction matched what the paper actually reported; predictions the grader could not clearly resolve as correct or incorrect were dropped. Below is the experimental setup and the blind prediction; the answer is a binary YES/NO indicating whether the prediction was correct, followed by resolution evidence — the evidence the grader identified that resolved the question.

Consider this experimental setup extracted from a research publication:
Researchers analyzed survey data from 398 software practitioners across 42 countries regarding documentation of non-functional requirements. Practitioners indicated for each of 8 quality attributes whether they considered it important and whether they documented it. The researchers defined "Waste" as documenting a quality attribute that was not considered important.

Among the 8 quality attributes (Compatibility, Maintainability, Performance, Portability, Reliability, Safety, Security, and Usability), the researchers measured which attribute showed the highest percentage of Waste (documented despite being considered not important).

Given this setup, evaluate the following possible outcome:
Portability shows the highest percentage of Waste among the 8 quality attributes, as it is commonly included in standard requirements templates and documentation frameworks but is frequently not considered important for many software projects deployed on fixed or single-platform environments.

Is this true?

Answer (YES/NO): NO